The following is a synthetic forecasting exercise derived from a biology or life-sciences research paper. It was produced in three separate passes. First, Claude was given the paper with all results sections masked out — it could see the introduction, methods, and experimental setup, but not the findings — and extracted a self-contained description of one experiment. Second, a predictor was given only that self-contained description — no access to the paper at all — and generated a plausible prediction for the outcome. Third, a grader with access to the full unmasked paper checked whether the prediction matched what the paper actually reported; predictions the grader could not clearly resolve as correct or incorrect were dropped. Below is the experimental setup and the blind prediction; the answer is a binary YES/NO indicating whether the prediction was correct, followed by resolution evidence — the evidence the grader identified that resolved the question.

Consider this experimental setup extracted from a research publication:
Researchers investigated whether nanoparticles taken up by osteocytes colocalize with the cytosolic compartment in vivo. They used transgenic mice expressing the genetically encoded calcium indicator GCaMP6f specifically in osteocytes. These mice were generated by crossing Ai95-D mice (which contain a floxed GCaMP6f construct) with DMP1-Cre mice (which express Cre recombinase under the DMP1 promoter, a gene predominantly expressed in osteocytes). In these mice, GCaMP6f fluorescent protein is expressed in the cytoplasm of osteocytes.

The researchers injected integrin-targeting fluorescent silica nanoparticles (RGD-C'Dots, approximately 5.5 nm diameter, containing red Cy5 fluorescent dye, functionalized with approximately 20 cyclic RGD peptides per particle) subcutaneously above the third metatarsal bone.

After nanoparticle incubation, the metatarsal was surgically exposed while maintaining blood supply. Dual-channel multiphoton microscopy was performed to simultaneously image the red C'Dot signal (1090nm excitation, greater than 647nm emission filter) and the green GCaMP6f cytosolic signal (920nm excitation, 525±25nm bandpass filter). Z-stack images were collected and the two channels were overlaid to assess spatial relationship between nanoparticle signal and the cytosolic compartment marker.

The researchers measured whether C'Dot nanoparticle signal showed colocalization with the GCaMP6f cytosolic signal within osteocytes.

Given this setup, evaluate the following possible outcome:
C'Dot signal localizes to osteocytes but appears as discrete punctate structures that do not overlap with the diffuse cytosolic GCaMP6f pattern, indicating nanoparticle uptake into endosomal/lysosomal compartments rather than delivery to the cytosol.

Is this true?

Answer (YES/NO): NO